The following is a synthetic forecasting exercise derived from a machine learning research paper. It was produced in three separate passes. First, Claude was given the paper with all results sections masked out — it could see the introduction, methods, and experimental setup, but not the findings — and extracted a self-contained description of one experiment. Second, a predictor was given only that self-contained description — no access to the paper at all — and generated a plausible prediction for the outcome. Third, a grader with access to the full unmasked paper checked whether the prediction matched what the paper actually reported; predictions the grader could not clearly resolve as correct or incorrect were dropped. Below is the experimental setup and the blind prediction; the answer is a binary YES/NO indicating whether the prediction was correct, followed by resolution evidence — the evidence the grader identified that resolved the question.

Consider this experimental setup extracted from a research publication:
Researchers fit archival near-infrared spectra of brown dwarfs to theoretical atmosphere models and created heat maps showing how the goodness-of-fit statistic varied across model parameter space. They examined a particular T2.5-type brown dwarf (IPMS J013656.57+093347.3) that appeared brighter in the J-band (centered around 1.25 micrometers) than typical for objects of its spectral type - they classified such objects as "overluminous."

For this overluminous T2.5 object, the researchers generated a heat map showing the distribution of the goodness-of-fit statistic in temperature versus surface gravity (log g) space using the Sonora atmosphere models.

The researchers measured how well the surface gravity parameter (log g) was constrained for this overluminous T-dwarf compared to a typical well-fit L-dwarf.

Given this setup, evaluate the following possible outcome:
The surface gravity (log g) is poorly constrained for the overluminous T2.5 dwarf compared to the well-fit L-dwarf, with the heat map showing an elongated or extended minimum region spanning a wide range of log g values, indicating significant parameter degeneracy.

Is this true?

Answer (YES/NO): YES